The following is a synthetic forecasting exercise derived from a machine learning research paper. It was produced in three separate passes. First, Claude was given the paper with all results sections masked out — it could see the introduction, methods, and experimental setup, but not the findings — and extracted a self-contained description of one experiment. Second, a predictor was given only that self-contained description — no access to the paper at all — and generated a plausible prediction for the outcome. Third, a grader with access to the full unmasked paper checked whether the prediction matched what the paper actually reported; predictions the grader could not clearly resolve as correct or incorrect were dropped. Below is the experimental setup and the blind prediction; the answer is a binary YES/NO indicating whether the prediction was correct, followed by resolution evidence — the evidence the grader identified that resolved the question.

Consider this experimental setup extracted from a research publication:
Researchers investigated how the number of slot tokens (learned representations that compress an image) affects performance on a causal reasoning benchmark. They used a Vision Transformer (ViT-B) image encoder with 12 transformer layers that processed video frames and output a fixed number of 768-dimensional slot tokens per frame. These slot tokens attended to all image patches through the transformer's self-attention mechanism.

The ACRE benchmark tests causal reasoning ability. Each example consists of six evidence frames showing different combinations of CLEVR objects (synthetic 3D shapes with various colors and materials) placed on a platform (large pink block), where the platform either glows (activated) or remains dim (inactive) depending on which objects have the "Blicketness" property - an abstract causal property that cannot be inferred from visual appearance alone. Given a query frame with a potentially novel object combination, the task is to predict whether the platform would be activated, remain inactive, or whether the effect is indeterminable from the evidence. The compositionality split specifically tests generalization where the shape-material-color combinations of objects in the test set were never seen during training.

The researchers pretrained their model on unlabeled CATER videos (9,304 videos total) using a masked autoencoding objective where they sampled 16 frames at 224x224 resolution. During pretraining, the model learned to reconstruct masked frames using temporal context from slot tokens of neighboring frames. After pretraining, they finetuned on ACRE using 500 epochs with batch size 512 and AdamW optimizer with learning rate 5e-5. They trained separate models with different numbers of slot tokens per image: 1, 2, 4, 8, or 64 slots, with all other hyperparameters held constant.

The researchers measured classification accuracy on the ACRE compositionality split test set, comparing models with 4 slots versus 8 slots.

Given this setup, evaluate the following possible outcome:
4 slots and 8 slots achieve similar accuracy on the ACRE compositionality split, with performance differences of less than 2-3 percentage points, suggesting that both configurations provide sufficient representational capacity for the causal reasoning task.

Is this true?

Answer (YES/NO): NO